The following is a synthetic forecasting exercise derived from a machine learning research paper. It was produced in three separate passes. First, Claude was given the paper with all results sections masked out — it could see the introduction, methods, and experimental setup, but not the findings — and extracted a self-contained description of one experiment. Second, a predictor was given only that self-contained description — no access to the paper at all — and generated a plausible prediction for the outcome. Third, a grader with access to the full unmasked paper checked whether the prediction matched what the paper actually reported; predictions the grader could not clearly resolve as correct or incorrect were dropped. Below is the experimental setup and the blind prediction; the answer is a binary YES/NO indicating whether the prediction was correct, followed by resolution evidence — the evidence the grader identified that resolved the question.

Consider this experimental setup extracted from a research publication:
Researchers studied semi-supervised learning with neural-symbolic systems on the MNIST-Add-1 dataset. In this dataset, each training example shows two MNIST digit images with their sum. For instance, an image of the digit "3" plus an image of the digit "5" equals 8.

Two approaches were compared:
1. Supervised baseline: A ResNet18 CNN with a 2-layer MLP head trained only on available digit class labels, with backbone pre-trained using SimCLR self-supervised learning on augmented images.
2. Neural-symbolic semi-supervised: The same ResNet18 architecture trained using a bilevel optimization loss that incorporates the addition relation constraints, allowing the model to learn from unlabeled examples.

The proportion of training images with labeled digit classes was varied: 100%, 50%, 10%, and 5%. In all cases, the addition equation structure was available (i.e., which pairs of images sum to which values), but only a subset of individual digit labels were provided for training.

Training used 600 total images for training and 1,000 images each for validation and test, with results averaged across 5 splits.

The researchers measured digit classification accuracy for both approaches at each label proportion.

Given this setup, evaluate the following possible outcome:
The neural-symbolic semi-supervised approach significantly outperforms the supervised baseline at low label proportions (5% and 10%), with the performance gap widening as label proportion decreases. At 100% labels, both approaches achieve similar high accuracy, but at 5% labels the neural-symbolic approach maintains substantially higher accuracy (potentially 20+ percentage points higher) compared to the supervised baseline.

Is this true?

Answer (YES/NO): YES